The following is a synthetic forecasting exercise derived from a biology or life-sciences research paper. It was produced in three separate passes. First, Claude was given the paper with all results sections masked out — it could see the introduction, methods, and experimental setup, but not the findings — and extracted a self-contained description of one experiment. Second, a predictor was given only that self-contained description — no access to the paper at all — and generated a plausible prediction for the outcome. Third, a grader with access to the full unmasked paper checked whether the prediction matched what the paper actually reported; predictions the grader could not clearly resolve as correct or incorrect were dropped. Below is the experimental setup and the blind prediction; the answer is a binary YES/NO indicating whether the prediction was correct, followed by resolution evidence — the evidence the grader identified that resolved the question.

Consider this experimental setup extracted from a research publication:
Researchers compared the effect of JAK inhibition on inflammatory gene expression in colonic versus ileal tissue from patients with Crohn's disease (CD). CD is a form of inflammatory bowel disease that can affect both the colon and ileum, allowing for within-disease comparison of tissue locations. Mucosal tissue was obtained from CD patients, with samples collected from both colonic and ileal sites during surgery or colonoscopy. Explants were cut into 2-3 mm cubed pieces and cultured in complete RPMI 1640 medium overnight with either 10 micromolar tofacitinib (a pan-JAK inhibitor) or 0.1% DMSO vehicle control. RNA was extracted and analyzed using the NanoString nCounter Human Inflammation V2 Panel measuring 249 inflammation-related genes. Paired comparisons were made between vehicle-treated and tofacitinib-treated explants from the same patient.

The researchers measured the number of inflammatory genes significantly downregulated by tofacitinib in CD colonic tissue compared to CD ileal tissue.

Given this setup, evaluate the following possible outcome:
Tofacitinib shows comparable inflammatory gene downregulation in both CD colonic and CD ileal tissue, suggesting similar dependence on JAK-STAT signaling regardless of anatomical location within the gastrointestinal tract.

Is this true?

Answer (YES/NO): NO